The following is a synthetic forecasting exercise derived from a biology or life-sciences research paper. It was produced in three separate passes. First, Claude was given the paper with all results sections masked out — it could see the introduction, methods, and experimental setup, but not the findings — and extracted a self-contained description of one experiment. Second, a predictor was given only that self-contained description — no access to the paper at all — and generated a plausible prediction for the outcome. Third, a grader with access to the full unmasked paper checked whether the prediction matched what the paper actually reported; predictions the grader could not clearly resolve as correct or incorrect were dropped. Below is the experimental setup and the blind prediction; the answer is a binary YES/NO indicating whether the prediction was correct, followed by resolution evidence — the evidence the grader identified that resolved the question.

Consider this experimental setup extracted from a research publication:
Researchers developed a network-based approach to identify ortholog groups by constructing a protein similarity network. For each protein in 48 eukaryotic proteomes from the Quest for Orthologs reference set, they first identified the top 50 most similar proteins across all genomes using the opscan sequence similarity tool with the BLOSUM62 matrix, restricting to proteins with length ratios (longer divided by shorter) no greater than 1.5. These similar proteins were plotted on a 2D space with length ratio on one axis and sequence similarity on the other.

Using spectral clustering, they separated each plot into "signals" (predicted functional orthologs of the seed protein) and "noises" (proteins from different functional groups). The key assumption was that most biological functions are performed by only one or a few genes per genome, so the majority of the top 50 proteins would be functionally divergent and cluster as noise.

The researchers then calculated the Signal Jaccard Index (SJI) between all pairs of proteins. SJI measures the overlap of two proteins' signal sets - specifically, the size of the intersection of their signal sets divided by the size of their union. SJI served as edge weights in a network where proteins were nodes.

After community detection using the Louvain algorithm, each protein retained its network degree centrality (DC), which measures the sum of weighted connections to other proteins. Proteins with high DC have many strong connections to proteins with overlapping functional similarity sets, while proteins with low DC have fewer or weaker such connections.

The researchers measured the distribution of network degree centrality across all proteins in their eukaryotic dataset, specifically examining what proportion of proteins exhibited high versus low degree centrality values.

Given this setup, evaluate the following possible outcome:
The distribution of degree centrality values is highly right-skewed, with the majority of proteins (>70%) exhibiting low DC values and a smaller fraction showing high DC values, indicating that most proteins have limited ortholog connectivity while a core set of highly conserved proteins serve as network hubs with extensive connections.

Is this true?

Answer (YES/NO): NO